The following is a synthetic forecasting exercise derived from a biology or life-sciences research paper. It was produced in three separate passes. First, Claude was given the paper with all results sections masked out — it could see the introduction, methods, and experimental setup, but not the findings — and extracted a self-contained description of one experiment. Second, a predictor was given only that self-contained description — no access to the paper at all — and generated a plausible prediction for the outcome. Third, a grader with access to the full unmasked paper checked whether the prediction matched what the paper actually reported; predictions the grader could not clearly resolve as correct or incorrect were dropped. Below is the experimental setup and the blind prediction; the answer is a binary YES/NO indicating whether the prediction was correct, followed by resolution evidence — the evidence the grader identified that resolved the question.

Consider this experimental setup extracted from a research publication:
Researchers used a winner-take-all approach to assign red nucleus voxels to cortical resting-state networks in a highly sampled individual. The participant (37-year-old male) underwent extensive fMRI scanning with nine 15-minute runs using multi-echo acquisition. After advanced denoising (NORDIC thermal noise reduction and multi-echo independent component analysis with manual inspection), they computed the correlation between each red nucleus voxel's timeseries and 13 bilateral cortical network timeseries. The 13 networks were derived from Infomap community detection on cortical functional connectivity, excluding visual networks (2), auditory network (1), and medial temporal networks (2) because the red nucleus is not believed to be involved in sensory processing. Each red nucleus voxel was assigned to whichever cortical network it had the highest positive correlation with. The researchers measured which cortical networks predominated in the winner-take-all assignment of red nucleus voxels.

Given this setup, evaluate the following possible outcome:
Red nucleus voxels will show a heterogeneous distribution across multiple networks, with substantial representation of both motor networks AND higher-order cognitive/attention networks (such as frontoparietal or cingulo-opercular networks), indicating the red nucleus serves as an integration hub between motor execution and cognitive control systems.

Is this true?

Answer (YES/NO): NO